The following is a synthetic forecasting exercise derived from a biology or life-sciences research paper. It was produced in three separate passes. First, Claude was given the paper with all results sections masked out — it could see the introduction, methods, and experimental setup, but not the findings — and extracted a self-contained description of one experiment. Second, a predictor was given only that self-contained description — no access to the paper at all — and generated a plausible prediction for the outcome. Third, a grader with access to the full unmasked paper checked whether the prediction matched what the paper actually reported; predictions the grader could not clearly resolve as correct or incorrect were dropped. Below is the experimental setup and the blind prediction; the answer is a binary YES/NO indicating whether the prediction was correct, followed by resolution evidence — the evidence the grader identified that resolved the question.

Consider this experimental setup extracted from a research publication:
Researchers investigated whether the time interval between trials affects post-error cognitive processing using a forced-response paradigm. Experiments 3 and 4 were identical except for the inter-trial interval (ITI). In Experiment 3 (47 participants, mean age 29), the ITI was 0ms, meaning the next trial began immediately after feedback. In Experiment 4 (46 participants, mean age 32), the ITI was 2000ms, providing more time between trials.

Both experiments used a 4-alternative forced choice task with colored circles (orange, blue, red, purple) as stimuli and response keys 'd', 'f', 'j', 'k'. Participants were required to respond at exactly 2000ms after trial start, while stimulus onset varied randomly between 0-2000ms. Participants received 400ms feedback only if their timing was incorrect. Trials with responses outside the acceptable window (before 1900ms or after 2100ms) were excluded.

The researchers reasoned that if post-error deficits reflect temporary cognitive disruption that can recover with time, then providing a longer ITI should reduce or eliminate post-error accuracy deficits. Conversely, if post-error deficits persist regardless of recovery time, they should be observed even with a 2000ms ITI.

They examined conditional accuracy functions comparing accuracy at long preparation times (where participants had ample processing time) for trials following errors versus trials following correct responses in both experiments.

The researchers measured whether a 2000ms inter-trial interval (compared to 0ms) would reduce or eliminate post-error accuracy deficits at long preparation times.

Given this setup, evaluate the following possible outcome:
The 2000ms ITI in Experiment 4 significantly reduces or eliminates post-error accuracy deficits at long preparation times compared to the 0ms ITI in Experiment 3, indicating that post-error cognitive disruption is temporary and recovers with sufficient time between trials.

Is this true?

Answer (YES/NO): YES